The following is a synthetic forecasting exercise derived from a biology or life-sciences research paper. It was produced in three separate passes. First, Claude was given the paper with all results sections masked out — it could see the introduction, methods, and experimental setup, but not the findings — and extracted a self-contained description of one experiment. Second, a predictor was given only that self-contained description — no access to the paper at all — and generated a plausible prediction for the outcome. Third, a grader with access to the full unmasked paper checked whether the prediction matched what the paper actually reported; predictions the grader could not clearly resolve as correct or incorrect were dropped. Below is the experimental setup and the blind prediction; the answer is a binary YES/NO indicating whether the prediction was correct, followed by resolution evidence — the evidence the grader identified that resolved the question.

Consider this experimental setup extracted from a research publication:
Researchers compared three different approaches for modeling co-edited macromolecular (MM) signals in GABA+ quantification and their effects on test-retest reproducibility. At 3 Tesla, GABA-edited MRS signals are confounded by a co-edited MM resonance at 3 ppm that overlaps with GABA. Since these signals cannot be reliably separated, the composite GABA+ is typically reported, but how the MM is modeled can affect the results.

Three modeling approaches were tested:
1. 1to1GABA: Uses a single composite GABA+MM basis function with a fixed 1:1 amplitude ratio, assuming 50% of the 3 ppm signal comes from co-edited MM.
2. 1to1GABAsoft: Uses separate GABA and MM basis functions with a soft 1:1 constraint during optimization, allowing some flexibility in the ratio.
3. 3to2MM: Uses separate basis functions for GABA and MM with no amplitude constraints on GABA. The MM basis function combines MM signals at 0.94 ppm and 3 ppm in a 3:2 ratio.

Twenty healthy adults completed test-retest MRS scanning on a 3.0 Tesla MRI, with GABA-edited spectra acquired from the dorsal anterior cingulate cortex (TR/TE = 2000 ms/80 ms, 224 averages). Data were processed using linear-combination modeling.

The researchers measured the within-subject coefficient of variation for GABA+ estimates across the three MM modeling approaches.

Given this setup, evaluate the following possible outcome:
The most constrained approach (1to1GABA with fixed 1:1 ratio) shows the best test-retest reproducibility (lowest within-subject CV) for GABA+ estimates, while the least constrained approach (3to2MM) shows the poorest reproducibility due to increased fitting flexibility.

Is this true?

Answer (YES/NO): NO